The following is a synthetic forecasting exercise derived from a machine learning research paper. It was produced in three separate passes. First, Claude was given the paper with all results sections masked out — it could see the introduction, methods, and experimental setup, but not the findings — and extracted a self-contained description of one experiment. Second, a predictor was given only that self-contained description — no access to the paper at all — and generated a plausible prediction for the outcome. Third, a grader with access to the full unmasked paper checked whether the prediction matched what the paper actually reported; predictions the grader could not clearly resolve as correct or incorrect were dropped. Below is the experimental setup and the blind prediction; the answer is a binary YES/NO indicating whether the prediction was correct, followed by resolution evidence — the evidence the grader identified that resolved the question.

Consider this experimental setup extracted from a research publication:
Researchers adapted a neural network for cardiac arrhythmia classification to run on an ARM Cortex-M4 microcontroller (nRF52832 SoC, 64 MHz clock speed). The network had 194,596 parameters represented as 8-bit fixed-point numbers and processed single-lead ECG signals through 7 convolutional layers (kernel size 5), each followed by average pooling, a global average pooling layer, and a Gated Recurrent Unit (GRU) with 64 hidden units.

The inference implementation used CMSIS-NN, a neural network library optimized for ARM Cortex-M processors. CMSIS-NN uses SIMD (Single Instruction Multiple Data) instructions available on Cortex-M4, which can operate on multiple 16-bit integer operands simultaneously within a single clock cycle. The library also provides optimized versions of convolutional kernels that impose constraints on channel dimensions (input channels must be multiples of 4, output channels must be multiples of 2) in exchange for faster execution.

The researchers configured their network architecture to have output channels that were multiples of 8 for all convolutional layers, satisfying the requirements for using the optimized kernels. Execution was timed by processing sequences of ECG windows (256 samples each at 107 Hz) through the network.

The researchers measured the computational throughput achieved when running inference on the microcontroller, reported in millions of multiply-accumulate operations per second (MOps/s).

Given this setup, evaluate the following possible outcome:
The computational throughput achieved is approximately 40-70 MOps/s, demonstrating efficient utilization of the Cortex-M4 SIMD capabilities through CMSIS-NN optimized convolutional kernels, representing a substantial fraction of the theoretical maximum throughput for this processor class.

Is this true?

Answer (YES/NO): NO